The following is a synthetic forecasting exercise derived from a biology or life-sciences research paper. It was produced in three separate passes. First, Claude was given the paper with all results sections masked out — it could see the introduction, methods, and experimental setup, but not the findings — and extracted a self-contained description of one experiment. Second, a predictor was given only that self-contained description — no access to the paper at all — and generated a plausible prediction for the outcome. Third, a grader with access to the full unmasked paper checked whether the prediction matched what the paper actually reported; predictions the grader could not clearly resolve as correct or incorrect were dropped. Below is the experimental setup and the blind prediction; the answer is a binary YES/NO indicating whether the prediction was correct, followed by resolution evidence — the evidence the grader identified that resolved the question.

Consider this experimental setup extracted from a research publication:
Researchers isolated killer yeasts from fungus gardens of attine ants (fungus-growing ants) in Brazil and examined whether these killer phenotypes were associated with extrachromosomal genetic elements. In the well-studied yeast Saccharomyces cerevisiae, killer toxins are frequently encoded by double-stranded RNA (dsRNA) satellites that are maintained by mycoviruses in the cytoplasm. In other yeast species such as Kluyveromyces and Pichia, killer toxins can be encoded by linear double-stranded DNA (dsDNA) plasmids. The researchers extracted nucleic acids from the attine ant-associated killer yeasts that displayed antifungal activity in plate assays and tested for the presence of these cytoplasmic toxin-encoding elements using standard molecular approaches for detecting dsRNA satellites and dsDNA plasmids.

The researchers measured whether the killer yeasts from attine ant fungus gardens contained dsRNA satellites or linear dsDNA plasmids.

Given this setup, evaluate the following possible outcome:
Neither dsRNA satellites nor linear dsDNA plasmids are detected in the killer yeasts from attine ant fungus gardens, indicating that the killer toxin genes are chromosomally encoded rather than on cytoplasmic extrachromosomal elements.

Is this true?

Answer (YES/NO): YES